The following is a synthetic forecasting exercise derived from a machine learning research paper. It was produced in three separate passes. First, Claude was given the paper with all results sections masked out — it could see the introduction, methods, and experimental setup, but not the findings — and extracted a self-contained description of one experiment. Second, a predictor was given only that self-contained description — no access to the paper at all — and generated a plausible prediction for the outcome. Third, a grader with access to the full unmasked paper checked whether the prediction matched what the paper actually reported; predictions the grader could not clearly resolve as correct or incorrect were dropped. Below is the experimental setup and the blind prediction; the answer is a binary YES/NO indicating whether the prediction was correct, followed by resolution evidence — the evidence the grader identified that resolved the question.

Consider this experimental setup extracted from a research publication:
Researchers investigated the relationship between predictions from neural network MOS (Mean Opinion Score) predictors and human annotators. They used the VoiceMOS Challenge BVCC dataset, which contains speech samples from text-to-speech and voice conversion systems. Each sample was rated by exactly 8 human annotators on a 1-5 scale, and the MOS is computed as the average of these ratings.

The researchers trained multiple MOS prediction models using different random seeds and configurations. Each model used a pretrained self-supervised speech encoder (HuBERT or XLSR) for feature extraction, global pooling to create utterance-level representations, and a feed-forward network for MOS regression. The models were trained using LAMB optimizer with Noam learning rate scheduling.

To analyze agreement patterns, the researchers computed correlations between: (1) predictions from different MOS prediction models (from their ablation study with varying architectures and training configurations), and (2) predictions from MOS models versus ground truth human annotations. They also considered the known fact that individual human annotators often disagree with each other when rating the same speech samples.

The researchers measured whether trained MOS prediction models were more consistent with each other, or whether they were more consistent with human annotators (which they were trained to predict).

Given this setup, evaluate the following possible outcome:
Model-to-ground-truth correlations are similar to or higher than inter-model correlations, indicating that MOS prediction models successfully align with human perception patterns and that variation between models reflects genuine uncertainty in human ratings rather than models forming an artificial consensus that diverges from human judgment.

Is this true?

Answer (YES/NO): NO